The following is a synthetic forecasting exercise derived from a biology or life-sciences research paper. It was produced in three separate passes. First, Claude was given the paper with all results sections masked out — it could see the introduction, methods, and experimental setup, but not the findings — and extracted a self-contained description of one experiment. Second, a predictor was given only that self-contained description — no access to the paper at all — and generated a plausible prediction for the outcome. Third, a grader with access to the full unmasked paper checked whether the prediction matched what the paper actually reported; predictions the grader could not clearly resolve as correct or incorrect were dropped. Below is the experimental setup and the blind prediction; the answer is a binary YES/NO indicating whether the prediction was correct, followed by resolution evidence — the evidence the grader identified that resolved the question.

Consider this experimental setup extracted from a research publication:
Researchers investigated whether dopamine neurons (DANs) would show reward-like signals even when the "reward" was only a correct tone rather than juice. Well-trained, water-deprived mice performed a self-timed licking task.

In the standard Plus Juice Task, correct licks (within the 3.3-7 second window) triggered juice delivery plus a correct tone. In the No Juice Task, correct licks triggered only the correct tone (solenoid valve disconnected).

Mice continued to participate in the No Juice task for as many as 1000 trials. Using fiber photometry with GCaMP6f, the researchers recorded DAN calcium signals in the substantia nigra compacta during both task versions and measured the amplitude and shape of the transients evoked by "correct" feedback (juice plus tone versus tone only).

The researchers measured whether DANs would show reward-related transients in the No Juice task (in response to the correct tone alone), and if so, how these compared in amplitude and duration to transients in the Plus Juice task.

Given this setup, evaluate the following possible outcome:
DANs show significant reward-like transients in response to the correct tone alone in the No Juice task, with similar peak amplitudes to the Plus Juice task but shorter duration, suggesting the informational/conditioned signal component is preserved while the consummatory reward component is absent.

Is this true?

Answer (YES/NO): NO